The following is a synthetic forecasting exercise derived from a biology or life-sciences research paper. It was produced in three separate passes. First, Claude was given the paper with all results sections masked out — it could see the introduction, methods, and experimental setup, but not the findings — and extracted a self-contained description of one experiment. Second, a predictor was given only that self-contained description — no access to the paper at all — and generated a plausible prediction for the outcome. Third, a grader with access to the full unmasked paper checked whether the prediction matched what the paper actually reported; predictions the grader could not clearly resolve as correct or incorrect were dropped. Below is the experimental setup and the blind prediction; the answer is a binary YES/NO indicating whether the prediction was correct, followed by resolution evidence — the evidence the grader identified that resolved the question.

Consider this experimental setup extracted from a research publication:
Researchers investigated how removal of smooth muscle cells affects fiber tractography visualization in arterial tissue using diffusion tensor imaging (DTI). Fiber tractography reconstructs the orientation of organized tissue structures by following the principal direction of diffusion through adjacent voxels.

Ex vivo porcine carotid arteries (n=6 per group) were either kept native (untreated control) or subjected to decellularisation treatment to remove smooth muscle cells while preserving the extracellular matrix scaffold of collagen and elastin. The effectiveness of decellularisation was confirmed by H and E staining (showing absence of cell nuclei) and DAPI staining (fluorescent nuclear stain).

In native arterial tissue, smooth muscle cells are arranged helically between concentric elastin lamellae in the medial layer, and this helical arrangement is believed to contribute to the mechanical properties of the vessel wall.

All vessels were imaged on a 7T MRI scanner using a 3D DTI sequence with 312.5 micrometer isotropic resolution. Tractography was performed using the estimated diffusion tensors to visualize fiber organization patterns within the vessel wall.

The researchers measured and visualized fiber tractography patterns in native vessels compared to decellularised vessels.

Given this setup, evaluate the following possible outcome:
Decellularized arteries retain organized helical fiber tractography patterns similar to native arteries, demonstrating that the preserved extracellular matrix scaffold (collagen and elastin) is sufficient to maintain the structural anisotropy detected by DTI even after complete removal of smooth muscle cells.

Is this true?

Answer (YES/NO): NO